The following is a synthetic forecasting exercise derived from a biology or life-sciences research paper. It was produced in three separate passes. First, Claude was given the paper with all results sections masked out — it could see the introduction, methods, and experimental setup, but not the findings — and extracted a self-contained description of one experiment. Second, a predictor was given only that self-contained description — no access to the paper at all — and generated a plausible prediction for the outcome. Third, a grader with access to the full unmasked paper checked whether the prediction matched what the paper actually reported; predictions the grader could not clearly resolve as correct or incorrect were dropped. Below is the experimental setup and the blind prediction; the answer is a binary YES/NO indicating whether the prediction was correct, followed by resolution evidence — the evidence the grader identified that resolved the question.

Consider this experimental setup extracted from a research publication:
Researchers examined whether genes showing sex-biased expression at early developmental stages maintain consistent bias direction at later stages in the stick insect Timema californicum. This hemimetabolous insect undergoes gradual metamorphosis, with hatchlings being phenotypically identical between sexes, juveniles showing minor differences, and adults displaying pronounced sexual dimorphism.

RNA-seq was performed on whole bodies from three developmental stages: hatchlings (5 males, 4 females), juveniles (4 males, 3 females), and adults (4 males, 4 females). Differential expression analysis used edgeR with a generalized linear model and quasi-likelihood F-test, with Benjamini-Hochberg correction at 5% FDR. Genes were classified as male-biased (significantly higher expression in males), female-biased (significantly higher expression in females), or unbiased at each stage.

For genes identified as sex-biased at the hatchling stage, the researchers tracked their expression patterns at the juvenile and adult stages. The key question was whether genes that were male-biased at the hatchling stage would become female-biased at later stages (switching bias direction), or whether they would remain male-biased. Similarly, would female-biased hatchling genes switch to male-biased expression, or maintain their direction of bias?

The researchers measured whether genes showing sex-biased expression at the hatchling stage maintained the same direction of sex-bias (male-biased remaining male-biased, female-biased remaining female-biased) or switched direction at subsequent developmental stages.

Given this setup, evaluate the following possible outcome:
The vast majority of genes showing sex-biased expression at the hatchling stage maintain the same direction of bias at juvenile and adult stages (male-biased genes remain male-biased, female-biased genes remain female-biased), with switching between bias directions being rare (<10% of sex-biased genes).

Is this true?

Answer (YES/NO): YES